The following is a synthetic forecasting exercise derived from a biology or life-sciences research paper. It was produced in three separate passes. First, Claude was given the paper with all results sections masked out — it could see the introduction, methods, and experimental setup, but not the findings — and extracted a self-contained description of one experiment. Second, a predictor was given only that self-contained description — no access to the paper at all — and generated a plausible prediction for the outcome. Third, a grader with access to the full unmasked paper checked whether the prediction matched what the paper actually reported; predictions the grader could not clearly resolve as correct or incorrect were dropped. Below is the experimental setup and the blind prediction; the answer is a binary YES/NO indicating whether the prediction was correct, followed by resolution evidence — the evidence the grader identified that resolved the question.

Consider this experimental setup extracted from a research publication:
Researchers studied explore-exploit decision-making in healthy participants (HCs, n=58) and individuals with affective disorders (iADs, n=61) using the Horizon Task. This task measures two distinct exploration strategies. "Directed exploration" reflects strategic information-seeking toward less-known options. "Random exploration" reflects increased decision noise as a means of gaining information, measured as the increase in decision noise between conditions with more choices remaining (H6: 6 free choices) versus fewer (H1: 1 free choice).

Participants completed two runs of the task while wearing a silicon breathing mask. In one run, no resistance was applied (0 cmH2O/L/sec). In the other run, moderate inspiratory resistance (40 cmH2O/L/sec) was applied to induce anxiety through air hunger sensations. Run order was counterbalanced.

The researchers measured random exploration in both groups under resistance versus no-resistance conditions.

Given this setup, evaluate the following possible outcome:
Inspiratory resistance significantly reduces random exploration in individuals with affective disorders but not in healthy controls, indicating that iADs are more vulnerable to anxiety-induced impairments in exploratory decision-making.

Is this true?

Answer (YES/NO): NO